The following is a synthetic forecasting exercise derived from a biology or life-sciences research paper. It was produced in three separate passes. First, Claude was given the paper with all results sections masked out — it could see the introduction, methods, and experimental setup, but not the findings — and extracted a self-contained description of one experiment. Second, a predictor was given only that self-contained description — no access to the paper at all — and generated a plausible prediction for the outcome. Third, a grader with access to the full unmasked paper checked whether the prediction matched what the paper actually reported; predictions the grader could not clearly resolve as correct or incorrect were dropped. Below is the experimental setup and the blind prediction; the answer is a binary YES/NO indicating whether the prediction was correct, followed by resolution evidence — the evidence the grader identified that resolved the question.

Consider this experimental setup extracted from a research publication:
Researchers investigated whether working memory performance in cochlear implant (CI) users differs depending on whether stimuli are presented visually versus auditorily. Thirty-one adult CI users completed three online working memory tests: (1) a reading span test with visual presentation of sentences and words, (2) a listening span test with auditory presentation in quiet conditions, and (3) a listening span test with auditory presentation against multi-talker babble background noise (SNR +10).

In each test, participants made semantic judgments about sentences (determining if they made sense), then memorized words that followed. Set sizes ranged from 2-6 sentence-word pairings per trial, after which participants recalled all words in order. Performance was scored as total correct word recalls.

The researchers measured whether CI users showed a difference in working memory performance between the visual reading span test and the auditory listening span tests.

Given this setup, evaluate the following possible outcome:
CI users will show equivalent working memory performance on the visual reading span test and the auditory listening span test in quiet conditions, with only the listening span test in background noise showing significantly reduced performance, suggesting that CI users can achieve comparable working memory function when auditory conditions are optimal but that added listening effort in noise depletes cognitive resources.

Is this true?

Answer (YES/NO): NO